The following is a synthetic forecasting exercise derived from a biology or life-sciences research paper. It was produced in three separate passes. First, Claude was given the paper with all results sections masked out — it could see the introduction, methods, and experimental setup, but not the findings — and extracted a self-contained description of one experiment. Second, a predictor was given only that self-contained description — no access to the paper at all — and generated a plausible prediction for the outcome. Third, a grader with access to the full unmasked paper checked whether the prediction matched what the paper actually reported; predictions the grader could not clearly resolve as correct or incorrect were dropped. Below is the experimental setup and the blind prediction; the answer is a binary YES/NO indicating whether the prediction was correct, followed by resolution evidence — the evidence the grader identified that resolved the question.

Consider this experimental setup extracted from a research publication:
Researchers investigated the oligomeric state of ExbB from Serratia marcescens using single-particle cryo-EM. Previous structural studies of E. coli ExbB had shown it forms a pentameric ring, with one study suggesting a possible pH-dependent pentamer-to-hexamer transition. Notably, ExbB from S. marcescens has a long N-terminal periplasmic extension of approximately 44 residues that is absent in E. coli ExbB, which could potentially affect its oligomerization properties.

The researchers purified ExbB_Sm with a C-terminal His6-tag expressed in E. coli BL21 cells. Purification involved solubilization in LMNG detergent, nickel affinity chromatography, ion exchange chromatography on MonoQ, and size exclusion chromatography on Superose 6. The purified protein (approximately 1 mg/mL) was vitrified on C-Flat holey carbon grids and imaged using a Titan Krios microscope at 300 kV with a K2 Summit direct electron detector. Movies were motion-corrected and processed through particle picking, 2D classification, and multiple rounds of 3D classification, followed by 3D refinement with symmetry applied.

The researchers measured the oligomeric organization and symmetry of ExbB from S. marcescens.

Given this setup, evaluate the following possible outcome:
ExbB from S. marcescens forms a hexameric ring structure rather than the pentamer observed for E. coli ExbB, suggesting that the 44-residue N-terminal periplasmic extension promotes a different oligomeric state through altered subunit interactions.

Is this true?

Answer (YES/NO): NO